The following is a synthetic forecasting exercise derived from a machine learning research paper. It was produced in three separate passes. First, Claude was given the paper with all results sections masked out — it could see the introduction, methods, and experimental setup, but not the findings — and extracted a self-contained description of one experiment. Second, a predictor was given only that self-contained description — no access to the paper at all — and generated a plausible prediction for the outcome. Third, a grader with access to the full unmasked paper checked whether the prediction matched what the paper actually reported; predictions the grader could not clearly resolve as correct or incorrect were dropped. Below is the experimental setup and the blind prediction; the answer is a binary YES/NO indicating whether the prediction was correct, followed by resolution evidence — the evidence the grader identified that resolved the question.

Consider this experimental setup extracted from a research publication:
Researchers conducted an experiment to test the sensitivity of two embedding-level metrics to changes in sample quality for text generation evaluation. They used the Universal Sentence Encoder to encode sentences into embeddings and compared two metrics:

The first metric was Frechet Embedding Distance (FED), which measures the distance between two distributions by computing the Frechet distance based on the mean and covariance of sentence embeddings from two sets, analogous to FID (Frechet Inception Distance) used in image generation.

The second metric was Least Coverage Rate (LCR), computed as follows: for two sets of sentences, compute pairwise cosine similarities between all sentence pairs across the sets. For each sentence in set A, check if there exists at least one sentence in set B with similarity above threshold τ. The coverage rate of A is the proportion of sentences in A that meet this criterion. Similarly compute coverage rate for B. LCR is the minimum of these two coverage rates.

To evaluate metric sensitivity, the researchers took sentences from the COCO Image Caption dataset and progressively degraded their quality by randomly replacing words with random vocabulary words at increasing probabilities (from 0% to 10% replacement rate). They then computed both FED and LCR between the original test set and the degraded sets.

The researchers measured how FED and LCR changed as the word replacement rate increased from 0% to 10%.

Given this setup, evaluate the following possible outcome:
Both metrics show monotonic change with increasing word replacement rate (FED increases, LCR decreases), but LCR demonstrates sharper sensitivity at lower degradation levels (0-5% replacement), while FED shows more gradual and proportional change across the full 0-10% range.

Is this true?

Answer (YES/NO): NO